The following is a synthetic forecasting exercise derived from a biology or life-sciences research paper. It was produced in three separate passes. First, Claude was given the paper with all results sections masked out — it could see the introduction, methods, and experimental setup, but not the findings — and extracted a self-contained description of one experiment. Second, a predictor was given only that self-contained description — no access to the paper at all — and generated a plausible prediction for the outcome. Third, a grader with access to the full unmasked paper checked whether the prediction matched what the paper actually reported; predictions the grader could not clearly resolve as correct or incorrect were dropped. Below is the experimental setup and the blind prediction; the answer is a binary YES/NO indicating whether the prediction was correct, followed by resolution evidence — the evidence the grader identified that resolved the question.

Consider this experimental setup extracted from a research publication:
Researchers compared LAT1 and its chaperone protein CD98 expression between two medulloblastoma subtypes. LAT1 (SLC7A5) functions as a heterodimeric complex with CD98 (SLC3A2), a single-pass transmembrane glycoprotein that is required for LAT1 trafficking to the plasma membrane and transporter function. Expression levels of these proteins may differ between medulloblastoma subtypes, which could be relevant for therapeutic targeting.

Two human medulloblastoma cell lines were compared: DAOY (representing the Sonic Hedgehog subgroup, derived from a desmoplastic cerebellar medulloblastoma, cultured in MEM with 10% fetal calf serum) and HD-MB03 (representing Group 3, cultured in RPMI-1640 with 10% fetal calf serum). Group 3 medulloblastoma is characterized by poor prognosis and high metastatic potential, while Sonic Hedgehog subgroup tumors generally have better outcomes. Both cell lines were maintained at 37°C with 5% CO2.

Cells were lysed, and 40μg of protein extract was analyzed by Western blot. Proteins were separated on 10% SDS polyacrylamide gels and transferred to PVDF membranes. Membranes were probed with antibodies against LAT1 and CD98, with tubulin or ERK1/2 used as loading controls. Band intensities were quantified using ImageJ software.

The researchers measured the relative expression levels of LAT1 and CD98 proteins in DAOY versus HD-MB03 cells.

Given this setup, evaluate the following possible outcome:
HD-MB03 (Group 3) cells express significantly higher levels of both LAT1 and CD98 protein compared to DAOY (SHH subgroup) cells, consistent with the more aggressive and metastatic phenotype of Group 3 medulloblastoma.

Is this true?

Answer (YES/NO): YES